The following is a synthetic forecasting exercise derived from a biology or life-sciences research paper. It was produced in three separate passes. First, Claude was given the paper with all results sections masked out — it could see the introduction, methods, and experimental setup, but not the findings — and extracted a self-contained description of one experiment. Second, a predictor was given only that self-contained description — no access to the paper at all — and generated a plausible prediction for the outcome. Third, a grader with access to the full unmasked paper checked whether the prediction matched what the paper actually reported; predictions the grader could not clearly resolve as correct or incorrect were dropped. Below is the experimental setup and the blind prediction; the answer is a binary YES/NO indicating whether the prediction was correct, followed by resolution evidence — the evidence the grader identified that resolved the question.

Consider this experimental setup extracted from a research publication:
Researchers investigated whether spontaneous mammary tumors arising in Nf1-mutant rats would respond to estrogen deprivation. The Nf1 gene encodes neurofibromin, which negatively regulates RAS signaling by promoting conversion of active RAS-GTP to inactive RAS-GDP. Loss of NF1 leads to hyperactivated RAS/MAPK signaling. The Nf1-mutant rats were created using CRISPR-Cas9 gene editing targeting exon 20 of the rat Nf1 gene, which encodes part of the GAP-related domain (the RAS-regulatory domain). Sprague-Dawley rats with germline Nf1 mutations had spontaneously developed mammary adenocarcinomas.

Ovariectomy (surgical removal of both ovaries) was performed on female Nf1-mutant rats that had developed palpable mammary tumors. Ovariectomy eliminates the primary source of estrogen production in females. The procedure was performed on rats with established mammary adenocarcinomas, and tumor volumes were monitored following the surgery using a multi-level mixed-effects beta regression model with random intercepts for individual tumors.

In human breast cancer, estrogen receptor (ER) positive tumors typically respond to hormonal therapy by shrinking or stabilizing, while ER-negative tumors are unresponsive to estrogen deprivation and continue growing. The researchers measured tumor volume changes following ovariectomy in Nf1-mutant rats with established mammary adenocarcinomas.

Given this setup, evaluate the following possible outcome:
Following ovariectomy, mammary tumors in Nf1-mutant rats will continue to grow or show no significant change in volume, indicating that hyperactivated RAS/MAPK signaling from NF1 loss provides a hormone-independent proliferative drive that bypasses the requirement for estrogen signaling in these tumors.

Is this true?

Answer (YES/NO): NO